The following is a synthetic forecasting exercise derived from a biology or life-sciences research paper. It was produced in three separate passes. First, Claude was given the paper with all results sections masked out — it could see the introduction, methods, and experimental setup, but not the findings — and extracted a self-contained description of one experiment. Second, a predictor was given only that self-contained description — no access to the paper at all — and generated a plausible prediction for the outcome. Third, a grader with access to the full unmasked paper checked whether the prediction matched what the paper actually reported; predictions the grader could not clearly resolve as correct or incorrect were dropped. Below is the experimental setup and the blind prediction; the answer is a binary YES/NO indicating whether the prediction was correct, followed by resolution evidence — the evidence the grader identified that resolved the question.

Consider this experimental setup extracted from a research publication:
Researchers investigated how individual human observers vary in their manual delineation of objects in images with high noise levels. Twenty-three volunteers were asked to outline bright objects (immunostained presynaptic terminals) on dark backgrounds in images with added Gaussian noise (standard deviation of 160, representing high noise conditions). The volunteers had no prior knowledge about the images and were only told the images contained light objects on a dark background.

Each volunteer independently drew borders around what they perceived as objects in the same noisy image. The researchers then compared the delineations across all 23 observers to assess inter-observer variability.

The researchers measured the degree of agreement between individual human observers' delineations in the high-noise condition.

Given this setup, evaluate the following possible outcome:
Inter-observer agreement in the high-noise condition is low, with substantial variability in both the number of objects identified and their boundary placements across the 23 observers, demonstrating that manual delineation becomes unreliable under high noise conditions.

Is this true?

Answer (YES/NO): NO